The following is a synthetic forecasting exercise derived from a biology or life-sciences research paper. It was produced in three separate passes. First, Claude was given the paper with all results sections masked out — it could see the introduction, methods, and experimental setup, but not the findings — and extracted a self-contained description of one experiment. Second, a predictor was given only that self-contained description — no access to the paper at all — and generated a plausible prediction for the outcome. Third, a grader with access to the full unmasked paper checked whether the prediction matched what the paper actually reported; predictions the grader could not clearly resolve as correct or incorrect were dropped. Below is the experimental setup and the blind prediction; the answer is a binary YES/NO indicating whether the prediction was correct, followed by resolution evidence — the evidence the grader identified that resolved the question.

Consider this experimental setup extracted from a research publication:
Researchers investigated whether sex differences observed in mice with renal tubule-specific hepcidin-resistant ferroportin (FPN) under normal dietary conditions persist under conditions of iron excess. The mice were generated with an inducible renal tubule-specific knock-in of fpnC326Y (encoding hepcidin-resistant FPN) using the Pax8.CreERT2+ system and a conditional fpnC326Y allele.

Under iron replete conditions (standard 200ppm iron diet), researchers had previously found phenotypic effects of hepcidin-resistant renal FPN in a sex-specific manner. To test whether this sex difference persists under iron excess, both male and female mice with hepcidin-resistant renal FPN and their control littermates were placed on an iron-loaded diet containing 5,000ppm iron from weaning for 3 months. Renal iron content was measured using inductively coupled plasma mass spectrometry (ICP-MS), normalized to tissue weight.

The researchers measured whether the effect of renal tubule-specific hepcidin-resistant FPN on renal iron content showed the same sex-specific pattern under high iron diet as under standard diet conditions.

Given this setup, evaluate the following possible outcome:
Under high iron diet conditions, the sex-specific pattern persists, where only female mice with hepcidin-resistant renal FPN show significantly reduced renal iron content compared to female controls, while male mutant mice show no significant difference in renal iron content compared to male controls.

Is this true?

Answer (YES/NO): NO